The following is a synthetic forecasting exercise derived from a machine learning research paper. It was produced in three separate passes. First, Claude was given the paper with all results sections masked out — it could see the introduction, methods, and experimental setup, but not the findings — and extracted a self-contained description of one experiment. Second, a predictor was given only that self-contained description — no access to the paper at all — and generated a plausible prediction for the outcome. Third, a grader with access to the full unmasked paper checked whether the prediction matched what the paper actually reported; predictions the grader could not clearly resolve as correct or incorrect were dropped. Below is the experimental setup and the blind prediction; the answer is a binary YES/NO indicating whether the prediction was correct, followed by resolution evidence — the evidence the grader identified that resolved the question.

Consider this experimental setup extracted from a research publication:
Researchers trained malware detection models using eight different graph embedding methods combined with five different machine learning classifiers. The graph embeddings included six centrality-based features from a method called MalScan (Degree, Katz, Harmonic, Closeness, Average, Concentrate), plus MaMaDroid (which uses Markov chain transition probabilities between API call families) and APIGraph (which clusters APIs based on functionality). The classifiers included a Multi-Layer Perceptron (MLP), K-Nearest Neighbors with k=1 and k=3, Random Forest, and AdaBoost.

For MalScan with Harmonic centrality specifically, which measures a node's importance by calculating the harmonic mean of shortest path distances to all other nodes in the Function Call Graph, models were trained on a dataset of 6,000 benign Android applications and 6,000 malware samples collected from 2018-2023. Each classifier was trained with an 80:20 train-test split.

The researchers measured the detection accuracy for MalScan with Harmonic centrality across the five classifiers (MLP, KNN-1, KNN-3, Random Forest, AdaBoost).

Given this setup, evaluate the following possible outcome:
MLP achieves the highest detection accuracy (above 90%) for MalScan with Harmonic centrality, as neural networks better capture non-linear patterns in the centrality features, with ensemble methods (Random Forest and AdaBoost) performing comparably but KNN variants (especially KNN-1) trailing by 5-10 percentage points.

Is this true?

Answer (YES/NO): NO